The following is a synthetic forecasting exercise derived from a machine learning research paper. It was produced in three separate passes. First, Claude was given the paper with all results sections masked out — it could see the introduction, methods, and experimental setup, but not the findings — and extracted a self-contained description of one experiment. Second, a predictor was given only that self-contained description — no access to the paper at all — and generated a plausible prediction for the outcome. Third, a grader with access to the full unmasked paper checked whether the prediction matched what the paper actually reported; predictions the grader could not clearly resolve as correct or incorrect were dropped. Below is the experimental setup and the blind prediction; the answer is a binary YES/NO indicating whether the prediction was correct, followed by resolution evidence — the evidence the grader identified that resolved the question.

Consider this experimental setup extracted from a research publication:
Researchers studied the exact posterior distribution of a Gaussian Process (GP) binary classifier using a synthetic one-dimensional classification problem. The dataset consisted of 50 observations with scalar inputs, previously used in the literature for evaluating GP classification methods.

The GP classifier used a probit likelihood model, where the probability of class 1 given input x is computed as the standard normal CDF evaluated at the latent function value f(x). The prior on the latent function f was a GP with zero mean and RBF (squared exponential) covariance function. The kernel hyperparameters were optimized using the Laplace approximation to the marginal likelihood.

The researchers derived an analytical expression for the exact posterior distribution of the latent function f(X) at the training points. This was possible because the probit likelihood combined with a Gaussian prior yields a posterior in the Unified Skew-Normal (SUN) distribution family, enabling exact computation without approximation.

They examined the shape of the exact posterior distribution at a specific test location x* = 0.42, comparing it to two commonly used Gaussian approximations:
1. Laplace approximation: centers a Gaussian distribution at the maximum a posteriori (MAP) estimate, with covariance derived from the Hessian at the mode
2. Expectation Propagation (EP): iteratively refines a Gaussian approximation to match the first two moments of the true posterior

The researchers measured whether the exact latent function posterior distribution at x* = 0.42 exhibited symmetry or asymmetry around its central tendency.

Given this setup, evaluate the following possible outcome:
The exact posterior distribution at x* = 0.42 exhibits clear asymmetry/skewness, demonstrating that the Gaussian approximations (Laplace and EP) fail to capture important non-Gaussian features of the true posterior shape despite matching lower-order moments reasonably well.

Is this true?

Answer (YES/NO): YES